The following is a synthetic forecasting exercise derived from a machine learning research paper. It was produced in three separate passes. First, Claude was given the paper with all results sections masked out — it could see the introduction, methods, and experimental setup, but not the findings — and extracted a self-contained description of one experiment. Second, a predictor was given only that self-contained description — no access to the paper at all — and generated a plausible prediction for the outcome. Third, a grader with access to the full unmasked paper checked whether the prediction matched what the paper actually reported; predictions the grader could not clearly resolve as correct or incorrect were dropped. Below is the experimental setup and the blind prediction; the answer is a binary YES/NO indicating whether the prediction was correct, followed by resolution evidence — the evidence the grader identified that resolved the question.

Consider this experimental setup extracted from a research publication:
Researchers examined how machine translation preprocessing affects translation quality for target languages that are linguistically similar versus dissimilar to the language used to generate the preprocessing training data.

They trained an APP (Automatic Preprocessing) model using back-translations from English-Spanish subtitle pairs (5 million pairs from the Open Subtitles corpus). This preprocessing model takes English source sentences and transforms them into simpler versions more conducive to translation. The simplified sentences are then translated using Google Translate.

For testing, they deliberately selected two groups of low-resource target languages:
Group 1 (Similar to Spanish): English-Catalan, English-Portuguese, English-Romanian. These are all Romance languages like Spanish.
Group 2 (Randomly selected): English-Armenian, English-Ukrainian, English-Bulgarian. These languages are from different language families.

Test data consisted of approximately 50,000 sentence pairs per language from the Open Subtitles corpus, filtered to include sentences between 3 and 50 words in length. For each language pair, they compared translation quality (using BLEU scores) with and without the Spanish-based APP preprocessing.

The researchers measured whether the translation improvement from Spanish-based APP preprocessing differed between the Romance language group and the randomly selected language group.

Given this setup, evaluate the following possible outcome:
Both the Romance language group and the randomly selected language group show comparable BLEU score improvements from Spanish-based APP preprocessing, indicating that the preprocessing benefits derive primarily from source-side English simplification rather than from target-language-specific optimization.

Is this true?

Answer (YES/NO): NO